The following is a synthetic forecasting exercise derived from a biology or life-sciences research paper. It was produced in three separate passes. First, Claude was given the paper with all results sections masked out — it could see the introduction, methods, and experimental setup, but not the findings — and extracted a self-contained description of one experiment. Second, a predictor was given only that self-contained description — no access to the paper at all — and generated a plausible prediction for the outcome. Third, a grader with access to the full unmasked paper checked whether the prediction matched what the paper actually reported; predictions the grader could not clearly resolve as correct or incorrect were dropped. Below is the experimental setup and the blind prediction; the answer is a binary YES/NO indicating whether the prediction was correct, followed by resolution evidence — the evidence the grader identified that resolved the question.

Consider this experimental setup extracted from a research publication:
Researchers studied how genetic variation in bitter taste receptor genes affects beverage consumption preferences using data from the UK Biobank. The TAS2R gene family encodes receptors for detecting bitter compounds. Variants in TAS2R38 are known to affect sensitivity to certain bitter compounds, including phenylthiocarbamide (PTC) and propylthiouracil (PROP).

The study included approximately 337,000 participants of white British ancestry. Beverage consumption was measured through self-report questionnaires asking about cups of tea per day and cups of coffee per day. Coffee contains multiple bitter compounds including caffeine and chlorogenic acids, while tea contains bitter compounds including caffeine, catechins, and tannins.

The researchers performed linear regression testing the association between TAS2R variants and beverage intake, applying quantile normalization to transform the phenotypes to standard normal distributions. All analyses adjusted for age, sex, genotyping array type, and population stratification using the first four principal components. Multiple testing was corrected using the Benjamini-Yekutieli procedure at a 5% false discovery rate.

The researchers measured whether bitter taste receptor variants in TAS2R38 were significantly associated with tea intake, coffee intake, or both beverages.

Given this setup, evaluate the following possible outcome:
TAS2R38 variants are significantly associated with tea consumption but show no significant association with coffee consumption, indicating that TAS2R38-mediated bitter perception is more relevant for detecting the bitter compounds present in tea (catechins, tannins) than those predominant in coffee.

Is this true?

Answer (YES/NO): YES